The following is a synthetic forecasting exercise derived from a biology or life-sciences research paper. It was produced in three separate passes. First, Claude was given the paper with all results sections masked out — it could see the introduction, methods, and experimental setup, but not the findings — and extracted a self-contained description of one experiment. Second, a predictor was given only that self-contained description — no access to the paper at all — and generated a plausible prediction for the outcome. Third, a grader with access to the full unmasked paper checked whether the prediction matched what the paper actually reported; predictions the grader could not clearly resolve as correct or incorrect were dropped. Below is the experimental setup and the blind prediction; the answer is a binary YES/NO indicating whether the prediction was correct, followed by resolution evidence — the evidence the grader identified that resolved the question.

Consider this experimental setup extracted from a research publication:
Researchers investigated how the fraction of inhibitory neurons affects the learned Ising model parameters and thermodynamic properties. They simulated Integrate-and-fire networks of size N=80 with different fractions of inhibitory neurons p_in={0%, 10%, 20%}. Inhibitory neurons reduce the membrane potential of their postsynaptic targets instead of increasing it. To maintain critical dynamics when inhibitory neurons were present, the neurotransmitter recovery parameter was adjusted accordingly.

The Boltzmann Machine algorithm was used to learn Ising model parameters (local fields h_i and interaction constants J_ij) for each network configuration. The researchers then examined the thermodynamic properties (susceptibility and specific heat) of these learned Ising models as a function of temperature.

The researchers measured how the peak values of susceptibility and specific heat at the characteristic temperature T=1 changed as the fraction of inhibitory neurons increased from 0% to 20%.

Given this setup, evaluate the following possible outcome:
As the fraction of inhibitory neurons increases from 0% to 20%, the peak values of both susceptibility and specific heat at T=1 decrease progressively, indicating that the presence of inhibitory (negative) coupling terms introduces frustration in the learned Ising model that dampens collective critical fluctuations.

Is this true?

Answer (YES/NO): YES